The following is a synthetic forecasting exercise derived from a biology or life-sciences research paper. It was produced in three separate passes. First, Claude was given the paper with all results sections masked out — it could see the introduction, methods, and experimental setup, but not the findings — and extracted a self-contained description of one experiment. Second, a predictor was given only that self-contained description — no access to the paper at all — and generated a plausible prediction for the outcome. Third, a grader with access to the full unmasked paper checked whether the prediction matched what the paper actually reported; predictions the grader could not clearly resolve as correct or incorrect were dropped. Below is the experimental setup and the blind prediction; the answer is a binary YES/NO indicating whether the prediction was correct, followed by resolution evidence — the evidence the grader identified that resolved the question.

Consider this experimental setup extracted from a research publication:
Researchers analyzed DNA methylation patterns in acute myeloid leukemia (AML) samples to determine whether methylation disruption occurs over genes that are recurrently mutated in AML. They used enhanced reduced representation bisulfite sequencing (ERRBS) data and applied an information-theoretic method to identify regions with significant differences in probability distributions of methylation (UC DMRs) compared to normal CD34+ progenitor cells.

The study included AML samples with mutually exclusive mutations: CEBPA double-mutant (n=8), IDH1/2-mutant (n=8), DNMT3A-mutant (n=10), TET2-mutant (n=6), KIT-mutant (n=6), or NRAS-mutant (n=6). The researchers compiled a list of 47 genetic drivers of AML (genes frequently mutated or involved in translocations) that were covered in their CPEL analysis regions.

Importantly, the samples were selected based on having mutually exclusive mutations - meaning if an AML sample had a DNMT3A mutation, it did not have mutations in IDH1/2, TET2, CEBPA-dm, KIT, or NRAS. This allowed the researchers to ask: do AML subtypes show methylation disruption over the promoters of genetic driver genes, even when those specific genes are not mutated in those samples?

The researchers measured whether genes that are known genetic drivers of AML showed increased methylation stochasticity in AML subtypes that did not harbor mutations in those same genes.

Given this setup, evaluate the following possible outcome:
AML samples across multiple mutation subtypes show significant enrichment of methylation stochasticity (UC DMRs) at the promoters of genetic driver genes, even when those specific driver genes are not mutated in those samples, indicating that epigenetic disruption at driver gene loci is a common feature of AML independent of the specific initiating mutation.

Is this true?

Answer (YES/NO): YES